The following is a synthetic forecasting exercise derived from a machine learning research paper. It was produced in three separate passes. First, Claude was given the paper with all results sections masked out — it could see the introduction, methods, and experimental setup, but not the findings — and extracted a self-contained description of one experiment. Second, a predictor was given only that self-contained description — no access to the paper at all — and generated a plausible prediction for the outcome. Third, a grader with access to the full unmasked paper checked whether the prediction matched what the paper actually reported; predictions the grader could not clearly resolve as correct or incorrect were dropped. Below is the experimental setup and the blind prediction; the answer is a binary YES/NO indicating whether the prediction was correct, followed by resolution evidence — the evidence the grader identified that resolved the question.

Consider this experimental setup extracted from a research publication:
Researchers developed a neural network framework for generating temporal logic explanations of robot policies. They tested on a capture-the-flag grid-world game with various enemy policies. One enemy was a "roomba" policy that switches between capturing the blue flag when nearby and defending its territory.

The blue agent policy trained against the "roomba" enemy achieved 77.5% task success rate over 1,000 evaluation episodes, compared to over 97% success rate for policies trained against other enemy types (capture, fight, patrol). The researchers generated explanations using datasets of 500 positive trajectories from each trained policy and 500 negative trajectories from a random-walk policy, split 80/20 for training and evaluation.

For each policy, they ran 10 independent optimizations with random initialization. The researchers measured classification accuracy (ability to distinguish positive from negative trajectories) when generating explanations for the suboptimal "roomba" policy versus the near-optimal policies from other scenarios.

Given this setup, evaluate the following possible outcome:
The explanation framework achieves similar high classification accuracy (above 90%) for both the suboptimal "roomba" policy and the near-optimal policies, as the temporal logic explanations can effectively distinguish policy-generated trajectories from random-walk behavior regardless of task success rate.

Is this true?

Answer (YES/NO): NO